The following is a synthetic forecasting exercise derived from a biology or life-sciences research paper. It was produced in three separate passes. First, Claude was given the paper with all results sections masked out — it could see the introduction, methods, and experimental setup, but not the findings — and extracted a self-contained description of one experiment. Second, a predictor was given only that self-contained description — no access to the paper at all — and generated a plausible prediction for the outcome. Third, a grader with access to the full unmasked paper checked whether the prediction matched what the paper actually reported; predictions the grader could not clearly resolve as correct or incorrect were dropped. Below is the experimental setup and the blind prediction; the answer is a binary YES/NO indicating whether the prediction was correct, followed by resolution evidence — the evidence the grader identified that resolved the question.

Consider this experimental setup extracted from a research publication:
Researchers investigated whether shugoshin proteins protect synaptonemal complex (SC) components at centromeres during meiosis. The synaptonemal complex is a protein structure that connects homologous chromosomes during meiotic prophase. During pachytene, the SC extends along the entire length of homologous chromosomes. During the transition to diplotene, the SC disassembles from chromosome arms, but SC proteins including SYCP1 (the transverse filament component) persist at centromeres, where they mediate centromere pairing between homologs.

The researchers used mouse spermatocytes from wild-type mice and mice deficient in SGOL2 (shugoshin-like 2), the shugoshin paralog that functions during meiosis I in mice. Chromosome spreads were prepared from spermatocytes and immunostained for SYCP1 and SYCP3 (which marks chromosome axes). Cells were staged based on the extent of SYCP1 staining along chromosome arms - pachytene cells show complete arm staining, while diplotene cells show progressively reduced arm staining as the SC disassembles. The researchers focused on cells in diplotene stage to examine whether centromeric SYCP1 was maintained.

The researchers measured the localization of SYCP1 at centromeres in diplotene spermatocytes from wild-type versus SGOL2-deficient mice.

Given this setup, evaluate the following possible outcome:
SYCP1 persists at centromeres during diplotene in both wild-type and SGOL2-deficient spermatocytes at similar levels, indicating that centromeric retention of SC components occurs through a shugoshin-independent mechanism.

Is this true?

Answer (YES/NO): NO